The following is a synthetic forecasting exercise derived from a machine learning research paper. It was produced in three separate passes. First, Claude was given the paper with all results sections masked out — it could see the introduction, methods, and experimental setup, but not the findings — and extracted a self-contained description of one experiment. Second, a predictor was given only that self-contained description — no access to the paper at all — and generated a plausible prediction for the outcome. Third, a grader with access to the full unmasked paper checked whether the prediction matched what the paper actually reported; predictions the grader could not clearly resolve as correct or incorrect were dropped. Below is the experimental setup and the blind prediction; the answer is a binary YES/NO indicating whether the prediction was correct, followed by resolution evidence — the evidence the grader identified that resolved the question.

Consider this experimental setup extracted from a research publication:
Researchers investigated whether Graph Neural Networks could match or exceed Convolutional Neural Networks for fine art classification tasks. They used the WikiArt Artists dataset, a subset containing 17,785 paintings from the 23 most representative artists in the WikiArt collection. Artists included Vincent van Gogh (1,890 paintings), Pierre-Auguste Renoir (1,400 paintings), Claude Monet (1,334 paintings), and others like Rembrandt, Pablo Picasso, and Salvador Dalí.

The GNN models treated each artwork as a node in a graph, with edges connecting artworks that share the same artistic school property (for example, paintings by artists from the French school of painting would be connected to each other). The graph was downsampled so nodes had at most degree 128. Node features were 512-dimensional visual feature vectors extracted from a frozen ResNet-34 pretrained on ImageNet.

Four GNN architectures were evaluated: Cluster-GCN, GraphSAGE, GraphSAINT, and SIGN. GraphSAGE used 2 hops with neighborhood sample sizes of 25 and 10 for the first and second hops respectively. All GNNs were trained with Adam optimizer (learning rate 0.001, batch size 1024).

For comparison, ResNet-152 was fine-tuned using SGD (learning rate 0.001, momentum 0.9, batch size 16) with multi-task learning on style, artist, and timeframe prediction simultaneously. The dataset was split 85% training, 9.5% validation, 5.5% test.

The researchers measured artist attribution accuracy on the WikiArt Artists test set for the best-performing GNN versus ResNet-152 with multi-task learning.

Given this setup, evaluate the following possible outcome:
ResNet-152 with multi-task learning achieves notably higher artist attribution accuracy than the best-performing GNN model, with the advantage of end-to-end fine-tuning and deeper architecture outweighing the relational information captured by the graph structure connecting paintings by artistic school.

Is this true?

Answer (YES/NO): NO